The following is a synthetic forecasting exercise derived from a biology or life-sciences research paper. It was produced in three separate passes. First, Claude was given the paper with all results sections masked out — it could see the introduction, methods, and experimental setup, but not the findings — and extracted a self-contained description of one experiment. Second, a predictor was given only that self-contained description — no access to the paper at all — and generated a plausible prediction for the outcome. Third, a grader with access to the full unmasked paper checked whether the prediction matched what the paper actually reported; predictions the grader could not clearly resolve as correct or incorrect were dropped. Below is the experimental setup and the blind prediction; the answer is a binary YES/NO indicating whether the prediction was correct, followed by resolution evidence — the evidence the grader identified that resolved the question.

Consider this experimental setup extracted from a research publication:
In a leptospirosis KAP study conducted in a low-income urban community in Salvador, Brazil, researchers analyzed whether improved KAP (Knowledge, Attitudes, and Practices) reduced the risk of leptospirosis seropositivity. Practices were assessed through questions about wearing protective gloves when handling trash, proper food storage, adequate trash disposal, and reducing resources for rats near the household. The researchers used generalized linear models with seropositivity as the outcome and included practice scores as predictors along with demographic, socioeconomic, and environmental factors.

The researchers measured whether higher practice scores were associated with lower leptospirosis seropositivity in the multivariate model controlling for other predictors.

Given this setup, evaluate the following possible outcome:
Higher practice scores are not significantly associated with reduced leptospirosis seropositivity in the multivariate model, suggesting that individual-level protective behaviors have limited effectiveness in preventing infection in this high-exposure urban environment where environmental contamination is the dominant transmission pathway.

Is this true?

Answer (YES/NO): NO